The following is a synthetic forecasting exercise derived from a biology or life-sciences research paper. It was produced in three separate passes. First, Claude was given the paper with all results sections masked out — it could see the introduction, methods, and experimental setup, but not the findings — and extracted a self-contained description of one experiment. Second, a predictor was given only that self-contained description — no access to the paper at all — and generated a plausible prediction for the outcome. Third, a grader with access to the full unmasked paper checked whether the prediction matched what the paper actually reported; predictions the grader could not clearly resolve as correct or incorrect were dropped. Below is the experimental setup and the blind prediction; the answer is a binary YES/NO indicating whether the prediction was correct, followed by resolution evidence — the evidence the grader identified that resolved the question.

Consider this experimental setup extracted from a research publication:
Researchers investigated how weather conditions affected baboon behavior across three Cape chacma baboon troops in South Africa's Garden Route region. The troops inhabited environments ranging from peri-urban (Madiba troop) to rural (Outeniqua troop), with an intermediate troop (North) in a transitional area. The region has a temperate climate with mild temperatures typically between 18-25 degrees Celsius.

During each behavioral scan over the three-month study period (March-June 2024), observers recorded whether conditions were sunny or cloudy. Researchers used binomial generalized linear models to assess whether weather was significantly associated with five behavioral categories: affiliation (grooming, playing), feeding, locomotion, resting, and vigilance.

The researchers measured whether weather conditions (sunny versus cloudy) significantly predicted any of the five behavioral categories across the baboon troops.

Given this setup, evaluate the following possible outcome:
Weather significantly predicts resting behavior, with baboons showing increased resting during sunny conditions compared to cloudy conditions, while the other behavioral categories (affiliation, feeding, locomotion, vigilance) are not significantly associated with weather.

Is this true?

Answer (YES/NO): NO